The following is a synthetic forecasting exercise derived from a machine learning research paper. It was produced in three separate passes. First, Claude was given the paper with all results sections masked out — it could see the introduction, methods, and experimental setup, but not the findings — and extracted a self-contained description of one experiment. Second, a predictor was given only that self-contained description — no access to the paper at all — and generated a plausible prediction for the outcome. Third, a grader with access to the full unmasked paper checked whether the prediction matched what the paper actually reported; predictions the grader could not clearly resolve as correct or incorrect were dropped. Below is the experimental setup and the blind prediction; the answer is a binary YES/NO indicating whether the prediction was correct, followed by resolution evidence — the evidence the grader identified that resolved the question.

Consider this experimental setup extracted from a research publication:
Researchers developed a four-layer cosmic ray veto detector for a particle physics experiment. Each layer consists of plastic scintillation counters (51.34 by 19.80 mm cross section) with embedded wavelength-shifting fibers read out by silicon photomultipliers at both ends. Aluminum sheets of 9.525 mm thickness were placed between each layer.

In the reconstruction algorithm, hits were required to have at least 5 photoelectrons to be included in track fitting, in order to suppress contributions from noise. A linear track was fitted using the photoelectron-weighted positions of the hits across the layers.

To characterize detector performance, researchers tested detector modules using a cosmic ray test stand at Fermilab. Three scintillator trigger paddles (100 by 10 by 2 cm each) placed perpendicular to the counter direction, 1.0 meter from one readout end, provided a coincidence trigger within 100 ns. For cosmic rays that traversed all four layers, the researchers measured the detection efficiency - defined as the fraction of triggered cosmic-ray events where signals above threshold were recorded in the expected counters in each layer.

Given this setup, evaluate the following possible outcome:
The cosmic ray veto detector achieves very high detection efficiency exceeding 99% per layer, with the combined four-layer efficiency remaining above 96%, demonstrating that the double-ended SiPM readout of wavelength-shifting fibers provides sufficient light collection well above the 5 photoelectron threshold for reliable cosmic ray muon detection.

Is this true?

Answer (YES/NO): YES